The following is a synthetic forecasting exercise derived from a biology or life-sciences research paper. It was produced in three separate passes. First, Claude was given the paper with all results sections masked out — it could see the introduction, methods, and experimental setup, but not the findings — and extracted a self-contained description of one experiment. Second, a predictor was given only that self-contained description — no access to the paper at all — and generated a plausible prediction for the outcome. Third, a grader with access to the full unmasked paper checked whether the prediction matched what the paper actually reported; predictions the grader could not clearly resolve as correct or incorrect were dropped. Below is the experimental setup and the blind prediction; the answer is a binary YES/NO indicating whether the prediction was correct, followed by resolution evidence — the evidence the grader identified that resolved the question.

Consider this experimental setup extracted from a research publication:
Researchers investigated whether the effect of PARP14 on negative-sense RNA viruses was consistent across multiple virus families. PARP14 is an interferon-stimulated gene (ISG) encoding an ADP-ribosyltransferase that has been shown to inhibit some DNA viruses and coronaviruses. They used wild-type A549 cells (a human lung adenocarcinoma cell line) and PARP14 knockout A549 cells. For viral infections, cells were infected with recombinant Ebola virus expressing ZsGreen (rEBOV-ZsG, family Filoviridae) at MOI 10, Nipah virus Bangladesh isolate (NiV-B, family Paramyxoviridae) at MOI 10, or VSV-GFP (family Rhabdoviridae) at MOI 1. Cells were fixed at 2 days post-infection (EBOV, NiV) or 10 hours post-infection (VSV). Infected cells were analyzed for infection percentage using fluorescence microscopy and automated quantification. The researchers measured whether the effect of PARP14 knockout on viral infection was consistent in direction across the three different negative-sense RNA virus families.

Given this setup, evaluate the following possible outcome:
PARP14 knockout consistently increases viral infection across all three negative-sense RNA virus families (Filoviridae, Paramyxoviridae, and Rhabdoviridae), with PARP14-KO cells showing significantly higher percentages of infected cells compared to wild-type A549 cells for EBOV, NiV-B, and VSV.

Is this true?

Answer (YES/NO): NO